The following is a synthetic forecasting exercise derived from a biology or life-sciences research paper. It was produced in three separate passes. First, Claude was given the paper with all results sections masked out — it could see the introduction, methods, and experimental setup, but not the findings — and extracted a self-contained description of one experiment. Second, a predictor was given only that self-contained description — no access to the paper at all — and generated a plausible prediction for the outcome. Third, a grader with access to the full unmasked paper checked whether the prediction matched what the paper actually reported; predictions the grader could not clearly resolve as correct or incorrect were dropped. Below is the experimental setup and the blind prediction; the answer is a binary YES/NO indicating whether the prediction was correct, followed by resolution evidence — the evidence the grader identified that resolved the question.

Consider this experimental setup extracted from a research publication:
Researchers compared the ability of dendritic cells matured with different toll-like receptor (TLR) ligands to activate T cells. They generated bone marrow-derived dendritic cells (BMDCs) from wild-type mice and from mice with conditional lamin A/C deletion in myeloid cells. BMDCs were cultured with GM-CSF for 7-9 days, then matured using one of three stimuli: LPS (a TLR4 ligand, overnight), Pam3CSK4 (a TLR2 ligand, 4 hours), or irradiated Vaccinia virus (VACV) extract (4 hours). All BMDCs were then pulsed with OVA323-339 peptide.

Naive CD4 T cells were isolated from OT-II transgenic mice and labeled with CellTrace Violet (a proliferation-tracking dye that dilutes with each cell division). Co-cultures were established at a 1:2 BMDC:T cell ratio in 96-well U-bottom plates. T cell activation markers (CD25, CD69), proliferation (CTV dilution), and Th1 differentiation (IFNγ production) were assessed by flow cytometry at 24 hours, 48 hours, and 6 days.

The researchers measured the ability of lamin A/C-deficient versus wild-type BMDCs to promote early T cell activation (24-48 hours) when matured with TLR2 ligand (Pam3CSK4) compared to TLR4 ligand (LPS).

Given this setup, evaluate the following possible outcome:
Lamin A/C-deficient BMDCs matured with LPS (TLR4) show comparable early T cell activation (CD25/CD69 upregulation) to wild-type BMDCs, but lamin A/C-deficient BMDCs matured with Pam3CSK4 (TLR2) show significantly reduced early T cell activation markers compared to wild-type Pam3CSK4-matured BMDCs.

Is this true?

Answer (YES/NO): NO